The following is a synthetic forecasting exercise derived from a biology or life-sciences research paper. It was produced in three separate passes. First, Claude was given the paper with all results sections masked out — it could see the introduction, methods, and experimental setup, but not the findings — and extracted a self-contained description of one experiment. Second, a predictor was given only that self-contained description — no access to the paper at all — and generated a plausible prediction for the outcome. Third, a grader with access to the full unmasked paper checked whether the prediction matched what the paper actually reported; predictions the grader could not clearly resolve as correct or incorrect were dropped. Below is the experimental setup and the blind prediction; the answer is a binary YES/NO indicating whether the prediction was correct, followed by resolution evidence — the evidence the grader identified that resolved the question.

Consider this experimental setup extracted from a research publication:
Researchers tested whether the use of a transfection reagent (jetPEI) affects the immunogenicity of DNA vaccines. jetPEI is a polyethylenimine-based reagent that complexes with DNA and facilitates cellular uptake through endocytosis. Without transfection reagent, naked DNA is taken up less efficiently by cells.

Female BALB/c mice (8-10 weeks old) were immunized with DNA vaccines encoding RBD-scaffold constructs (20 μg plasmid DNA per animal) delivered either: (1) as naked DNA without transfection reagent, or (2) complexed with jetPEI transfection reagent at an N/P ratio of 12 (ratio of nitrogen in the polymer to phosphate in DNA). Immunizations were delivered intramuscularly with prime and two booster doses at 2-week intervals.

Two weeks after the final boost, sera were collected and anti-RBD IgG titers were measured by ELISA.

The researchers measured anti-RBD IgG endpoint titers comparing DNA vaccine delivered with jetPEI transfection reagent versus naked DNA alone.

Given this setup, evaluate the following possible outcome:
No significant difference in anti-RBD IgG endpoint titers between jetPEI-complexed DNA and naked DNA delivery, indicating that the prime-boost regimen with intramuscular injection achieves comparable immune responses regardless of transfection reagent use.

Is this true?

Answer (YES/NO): YES